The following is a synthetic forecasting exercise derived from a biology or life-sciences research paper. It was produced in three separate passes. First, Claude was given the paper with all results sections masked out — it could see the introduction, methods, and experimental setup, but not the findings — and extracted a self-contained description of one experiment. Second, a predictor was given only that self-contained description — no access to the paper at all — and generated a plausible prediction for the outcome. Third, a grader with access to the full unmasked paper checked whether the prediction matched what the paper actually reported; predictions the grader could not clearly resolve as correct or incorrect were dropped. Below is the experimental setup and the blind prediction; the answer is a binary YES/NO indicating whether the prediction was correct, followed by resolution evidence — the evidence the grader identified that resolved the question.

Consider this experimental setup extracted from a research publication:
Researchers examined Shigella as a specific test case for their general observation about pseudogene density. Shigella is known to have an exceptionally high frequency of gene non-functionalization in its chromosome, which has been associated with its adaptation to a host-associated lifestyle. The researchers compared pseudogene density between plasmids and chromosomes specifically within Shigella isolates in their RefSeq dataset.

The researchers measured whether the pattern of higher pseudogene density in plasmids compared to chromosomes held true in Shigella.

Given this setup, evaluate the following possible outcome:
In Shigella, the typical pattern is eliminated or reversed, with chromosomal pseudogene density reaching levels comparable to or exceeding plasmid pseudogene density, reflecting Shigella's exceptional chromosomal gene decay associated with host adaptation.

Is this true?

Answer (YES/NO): YES